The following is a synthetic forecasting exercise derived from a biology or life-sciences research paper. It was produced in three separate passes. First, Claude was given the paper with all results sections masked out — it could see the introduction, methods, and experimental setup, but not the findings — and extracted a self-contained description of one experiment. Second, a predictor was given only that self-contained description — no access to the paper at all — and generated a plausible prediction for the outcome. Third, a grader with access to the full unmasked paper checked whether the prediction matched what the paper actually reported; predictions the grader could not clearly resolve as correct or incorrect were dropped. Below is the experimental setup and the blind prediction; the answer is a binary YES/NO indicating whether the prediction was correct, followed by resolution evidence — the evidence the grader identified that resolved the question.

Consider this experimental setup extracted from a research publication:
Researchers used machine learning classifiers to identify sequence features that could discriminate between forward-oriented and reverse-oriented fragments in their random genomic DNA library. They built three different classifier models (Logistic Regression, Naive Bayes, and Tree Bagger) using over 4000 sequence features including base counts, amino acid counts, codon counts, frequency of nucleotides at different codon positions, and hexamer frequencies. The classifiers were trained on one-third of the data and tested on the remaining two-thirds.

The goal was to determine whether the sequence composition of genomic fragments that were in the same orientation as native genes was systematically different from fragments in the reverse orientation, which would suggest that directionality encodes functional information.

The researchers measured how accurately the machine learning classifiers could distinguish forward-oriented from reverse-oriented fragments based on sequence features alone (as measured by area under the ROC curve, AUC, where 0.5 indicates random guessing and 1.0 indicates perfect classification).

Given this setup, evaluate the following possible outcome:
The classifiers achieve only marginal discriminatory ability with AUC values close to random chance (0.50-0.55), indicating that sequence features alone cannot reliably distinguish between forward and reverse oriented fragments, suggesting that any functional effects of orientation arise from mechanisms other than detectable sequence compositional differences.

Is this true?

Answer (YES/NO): NO